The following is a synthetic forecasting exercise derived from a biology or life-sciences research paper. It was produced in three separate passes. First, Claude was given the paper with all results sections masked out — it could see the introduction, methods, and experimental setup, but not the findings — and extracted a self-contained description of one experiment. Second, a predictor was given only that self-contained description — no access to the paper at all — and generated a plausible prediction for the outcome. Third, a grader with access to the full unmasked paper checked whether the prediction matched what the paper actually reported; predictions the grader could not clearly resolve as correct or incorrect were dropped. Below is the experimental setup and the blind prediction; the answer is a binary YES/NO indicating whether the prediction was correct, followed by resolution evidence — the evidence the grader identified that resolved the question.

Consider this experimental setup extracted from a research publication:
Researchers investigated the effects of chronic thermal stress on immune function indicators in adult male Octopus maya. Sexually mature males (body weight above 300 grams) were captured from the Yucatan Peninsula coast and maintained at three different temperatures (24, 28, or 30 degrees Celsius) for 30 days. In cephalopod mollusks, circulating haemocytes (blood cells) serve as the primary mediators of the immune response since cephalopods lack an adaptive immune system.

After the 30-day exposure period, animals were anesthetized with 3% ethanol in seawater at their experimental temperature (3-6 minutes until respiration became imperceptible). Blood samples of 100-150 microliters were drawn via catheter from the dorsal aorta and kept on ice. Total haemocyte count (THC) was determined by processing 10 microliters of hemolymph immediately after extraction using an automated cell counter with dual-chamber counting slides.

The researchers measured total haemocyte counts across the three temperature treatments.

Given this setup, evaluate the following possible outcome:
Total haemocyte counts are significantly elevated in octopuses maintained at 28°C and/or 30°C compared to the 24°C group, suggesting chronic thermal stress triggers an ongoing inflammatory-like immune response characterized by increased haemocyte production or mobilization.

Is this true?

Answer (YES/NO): YES